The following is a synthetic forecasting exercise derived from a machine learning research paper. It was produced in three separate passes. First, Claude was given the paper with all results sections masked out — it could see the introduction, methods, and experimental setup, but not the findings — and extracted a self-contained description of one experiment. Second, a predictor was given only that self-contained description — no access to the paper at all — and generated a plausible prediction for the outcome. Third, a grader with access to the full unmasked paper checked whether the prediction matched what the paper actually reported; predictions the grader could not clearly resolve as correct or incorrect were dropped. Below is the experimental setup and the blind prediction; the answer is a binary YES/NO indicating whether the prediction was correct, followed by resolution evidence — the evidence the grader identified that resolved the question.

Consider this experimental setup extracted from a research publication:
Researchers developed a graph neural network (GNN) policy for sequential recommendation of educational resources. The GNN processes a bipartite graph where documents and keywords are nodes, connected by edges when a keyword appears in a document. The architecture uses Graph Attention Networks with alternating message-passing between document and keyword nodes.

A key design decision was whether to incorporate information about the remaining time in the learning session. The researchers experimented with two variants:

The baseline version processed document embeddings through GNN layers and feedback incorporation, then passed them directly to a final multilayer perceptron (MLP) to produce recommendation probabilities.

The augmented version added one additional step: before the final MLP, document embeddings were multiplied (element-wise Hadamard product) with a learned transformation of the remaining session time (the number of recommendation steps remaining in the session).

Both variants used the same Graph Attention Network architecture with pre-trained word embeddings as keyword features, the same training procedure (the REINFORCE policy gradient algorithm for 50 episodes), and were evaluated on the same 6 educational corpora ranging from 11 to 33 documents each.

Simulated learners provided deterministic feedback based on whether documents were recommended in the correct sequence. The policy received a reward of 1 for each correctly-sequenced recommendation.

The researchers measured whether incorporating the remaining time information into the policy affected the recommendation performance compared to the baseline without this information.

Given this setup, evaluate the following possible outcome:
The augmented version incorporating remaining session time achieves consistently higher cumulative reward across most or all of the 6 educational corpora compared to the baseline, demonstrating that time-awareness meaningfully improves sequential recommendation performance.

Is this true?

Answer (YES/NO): NO